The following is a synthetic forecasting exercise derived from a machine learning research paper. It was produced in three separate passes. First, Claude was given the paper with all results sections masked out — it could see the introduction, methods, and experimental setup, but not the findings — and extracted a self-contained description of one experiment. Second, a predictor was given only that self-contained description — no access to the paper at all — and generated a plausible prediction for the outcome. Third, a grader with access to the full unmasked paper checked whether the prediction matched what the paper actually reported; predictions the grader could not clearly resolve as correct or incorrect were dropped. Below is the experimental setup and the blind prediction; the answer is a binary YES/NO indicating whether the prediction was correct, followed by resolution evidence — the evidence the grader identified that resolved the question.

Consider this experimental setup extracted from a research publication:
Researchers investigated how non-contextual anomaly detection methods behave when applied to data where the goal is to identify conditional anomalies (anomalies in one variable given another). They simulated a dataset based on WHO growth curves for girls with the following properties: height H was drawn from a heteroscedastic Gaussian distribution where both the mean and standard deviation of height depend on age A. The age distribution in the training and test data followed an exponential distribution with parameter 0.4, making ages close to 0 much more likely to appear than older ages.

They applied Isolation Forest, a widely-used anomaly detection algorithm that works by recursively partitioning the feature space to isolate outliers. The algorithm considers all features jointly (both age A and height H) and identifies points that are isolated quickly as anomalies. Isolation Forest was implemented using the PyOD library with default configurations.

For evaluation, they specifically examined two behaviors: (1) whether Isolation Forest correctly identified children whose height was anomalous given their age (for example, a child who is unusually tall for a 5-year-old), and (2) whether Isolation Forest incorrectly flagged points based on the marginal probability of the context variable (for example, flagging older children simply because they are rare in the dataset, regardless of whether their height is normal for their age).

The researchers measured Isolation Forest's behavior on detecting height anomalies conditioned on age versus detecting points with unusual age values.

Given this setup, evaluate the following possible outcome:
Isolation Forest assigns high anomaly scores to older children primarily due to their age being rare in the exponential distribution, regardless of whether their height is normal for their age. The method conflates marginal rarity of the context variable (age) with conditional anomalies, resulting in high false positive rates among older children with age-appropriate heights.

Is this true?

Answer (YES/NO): YES